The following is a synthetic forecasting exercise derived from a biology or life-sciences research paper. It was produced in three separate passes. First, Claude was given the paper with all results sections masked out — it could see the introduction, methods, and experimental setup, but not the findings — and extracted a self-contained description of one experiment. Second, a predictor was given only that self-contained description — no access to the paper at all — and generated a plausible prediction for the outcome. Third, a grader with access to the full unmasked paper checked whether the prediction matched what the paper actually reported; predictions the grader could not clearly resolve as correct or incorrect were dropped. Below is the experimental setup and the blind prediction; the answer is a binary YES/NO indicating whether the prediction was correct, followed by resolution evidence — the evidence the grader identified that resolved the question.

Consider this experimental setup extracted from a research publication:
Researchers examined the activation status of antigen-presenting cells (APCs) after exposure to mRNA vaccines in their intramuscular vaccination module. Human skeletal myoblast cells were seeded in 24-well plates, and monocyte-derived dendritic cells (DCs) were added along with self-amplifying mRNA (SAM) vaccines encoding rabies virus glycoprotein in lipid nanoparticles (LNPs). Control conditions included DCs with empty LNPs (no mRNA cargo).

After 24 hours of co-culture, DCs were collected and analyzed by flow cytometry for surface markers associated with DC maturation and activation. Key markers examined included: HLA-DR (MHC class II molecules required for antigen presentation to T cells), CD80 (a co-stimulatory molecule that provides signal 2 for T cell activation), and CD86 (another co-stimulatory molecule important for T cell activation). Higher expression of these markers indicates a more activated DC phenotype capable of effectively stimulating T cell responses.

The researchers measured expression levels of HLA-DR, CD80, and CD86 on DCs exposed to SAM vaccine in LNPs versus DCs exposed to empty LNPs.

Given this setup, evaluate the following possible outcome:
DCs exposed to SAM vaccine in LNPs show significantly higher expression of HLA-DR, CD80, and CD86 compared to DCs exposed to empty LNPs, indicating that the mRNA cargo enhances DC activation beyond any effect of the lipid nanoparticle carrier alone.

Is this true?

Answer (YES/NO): NO